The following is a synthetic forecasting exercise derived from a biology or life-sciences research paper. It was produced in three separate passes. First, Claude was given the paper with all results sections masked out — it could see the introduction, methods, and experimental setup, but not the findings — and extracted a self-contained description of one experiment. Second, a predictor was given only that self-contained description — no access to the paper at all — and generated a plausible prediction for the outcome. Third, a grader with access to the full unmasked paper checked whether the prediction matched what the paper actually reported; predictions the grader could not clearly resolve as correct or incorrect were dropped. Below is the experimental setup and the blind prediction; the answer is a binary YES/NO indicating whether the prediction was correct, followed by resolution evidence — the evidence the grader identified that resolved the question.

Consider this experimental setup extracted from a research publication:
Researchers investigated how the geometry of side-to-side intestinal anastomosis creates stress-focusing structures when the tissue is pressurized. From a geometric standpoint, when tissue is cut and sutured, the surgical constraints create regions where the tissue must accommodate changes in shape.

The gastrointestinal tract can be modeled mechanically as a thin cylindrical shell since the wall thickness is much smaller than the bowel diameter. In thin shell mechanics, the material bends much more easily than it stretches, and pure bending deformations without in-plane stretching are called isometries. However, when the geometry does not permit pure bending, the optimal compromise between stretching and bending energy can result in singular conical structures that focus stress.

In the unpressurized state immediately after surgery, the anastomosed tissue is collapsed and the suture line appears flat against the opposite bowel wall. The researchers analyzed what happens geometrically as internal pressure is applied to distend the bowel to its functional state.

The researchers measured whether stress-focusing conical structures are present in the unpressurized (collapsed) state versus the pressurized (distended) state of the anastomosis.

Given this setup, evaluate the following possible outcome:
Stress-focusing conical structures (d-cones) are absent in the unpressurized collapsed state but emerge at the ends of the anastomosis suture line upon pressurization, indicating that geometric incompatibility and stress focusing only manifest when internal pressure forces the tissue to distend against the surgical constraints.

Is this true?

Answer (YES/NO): NO